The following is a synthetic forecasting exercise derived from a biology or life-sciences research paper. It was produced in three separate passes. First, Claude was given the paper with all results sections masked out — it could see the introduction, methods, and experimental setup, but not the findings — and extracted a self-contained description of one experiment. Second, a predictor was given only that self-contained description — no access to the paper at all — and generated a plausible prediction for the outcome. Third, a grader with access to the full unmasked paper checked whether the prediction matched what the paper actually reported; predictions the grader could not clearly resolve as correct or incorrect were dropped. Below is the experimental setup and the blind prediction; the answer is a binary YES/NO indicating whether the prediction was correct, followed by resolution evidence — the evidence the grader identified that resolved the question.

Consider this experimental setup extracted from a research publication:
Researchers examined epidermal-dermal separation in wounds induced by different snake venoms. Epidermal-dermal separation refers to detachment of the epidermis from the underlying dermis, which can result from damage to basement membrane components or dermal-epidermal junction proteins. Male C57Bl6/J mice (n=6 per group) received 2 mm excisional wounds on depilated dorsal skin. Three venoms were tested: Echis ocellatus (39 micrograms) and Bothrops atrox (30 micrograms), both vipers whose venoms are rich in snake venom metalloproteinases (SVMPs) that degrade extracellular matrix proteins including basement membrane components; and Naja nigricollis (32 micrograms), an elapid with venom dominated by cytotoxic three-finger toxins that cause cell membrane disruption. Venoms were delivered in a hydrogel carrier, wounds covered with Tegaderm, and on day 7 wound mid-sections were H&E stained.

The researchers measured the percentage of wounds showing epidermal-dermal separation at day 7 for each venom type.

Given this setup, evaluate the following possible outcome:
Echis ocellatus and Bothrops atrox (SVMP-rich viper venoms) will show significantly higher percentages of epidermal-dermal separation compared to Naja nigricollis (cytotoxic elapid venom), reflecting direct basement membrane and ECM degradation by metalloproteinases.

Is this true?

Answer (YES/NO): YES